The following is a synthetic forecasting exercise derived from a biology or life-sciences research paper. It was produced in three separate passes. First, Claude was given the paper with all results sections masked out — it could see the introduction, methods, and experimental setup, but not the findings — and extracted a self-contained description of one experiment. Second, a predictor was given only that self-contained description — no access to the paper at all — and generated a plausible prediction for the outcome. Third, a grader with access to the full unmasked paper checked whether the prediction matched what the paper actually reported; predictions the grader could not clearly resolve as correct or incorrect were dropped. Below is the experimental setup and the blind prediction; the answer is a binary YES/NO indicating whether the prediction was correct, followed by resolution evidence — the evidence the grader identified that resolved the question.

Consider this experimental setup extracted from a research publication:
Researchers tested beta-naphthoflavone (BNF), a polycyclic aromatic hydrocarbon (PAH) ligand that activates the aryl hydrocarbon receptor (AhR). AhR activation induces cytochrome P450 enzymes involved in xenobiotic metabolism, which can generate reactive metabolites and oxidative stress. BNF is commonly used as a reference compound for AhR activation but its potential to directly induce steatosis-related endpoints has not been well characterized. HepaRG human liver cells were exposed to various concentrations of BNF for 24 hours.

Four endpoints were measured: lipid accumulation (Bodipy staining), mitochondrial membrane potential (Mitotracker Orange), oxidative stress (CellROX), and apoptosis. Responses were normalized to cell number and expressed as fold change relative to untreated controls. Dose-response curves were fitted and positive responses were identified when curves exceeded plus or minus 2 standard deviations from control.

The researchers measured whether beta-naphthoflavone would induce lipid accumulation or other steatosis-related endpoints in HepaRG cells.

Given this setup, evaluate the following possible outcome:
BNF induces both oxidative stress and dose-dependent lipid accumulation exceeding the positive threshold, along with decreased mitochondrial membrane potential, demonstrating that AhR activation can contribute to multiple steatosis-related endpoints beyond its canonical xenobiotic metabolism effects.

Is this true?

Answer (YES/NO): NO